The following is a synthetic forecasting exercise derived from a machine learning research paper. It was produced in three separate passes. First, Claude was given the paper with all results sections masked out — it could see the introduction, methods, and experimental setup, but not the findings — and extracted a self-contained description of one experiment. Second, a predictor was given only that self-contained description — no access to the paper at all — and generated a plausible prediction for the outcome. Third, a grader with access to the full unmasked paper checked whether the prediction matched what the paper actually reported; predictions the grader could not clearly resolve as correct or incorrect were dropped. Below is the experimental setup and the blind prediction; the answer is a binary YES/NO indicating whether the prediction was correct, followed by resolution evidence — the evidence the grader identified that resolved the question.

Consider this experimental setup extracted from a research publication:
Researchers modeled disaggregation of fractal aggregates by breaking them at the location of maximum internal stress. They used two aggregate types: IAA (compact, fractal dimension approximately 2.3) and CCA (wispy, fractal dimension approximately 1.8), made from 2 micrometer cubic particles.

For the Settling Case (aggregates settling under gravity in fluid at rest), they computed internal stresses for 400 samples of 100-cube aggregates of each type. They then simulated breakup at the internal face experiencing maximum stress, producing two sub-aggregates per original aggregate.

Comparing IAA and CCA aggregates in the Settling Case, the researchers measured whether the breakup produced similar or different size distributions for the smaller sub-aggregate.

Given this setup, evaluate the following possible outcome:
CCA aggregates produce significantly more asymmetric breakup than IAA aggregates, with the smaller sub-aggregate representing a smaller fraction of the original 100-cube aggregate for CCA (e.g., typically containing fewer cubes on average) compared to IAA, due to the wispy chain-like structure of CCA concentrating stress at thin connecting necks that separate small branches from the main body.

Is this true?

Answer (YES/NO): NO